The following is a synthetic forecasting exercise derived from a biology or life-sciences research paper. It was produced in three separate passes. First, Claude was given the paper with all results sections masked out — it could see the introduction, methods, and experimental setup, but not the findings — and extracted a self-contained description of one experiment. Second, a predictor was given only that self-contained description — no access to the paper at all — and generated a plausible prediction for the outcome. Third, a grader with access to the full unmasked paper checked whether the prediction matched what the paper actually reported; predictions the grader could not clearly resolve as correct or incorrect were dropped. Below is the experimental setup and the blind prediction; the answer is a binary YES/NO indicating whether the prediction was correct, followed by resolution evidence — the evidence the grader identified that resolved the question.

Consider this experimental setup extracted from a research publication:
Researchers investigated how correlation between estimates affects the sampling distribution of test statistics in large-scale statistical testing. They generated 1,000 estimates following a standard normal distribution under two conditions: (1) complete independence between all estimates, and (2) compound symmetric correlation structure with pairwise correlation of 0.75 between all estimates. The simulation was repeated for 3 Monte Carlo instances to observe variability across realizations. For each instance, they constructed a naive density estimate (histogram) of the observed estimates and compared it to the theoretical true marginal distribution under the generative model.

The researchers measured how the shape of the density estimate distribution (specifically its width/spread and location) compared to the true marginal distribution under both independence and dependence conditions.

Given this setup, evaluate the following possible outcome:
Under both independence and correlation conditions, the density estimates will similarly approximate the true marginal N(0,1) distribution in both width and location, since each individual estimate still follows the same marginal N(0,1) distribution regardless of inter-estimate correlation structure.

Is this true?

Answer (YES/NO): NO